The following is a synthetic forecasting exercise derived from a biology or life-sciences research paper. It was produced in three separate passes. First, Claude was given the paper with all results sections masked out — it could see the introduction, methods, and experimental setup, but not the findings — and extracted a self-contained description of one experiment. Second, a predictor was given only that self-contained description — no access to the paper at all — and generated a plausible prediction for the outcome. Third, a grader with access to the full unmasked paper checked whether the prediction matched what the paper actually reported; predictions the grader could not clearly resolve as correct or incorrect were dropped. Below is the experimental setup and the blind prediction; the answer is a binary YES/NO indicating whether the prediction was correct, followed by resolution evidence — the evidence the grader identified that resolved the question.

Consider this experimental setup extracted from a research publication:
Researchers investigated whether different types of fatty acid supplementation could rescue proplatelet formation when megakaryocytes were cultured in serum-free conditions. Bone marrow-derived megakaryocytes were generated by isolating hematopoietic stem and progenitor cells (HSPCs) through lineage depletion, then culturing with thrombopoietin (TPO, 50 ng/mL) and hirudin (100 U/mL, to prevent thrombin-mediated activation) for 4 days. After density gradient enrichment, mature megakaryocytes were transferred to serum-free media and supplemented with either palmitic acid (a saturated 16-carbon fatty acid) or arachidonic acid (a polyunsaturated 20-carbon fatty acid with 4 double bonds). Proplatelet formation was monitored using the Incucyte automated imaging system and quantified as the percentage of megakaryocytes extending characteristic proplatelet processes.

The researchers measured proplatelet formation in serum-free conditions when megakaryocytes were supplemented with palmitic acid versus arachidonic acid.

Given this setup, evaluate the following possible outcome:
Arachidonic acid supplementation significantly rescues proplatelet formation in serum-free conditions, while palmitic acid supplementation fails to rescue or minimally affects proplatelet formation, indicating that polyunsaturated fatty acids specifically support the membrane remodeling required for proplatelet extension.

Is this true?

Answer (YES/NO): NO